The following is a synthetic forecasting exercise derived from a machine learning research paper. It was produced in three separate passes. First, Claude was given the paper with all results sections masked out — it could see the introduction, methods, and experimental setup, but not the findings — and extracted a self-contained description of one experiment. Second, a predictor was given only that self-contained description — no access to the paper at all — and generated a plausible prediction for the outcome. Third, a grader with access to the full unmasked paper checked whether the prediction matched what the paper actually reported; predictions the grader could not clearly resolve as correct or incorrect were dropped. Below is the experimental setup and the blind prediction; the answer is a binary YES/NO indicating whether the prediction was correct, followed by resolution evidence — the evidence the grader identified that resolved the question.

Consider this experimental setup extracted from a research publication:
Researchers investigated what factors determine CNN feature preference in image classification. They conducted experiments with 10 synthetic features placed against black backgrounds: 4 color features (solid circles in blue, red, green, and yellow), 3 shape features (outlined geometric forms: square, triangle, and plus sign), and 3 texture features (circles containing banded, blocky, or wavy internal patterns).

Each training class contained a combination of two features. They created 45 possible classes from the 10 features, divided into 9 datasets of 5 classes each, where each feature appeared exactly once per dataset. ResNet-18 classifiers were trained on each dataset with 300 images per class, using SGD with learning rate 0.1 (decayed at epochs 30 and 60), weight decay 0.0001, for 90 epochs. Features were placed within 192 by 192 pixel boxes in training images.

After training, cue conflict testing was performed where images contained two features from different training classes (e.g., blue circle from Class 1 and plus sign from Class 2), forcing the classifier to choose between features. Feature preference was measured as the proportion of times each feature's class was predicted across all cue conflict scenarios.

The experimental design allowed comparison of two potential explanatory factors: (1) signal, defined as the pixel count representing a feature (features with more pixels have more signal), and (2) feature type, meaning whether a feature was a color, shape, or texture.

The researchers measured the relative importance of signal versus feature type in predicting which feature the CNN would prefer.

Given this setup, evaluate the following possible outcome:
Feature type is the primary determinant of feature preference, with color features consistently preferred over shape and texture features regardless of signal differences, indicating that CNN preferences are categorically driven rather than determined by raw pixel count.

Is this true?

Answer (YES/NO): NO